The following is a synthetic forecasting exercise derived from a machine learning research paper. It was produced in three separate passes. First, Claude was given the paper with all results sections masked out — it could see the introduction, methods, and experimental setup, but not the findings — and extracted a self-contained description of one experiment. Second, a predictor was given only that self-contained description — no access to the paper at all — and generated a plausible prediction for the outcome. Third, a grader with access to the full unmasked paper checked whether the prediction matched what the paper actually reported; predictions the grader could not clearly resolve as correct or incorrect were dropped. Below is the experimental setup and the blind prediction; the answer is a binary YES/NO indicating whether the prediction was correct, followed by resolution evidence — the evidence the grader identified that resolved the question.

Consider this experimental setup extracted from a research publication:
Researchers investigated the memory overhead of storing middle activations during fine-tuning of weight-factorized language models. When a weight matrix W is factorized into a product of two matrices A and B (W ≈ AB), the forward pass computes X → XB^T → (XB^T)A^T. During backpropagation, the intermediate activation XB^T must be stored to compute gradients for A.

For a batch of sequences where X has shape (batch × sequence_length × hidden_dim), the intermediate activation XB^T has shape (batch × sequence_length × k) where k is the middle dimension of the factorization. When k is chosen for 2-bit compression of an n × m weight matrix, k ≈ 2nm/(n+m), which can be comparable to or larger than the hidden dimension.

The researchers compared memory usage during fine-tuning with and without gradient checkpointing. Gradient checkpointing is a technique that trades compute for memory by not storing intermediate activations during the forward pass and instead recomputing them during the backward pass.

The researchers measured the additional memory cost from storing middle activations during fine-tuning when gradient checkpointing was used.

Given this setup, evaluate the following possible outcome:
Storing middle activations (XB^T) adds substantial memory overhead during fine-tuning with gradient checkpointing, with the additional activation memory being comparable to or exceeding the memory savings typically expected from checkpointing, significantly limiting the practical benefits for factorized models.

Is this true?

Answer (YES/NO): NO